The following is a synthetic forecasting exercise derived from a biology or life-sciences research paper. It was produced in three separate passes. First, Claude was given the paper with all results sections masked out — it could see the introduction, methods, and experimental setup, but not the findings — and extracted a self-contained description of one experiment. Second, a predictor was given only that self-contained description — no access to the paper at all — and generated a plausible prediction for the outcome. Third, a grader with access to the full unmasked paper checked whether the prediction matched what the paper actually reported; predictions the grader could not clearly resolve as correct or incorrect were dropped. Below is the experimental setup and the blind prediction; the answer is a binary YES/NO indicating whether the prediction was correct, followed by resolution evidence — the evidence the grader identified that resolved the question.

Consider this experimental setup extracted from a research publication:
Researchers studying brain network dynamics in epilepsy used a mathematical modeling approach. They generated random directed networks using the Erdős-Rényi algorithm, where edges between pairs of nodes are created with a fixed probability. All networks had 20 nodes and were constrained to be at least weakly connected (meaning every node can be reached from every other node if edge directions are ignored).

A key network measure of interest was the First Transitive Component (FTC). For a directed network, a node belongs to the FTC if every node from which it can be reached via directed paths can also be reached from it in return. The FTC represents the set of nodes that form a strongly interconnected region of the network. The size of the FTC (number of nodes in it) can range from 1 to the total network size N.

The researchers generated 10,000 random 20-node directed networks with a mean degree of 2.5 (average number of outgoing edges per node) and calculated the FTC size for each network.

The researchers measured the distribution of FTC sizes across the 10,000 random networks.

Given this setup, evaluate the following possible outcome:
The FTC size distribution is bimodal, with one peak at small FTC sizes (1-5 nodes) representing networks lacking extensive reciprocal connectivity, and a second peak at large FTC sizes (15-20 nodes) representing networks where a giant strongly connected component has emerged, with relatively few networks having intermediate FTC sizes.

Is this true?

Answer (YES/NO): YES